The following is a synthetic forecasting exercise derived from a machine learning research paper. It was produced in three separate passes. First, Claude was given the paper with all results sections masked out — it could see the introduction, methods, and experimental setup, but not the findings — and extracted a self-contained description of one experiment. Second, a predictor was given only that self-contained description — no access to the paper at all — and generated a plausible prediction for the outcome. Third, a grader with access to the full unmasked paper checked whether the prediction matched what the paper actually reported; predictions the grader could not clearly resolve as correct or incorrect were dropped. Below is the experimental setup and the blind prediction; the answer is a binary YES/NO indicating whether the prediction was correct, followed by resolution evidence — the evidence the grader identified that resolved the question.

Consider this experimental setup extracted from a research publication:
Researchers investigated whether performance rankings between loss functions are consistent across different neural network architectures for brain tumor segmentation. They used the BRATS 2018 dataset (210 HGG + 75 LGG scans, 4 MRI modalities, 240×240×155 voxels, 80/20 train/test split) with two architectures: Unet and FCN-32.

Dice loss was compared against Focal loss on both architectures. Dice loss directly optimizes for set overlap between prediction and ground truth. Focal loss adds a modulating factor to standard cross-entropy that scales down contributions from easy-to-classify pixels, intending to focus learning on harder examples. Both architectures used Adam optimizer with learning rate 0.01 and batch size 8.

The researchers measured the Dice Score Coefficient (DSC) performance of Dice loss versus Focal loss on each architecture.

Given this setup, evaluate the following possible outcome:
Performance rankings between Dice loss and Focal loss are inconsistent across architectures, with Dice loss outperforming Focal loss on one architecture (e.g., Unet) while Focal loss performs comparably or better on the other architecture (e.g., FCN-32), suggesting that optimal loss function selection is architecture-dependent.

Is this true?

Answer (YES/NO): NO